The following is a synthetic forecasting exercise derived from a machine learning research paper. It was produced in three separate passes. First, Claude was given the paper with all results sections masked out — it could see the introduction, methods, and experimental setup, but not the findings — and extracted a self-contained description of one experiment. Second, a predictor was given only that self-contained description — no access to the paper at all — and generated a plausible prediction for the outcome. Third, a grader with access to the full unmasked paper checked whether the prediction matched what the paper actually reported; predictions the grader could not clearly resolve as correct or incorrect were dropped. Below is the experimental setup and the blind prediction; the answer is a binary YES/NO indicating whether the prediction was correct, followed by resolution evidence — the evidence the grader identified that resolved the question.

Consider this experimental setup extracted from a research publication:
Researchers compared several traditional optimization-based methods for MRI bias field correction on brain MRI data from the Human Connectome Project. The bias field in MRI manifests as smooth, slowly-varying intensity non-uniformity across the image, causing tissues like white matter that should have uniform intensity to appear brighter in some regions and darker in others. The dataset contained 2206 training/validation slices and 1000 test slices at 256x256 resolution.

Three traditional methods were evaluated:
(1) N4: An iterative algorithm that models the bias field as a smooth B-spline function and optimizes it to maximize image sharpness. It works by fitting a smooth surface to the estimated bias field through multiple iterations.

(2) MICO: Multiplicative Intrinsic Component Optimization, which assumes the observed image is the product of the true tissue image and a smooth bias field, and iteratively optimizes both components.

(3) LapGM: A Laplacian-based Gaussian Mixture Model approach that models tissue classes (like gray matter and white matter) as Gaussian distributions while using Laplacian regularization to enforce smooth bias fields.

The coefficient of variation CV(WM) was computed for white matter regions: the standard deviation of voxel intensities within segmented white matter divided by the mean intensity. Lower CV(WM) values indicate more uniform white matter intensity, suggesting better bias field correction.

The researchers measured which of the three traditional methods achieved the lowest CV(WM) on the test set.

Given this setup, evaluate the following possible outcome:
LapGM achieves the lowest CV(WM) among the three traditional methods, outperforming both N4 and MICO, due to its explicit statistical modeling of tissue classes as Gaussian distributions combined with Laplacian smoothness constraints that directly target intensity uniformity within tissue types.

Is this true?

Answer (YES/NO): YES